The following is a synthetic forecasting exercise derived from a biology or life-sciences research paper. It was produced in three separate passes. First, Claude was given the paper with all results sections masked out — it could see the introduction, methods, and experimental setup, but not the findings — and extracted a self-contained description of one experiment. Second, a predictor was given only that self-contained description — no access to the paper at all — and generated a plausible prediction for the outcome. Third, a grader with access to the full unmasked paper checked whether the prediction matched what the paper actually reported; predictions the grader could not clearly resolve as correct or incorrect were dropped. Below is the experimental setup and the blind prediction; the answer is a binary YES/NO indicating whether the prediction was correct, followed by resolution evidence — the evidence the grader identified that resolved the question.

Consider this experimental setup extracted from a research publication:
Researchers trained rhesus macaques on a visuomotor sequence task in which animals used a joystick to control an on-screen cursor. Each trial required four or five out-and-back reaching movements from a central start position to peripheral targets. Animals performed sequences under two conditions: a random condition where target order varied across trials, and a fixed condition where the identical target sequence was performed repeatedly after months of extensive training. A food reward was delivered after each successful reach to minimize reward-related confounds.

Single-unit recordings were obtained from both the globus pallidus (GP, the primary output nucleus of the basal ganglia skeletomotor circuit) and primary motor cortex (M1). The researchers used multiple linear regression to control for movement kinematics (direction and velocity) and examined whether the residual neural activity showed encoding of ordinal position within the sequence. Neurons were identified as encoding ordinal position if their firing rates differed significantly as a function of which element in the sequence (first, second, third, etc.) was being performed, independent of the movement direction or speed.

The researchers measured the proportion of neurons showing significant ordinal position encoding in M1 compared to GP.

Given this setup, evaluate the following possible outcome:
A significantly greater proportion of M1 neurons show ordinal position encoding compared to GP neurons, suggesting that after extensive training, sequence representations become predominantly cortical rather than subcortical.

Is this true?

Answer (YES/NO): NO